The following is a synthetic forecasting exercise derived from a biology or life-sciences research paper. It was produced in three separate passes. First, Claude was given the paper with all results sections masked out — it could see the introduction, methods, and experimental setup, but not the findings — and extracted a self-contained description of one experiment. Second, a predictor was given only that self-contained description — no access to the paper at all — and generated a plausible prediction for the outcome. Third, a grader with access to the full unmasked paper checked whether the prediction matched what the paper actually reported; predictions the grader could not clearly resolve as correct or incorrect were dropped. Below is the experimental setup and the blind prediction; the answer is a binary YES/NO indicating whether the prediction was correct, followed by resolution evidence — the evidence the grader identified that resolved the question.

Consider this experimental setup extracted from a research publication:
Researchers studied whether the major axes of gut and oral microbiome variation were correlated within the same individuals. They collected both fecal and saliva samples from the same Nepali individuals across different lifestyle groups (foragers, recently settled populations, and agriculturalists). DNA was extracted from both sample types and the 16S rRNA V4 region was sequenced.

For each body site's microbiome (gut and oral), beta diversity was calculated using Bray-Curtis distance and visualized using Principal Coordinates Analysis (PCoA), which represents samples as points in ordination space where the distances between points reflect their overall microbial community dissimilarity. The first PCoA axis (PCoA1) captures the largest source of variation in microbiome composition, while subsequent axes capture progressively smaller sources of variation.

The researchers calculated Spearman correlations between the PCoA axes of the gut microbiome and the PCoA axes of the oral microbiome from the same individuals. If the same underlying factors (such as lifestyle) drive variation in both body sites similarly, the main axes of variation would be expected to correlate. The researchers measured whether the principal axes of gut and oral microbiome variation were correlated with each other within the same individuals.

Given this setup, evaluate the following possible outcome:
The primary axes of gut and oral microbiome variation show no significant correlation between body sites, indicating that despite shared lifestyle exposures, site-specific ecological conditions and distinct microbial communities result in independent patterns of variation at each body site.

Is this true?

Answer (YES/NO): NO